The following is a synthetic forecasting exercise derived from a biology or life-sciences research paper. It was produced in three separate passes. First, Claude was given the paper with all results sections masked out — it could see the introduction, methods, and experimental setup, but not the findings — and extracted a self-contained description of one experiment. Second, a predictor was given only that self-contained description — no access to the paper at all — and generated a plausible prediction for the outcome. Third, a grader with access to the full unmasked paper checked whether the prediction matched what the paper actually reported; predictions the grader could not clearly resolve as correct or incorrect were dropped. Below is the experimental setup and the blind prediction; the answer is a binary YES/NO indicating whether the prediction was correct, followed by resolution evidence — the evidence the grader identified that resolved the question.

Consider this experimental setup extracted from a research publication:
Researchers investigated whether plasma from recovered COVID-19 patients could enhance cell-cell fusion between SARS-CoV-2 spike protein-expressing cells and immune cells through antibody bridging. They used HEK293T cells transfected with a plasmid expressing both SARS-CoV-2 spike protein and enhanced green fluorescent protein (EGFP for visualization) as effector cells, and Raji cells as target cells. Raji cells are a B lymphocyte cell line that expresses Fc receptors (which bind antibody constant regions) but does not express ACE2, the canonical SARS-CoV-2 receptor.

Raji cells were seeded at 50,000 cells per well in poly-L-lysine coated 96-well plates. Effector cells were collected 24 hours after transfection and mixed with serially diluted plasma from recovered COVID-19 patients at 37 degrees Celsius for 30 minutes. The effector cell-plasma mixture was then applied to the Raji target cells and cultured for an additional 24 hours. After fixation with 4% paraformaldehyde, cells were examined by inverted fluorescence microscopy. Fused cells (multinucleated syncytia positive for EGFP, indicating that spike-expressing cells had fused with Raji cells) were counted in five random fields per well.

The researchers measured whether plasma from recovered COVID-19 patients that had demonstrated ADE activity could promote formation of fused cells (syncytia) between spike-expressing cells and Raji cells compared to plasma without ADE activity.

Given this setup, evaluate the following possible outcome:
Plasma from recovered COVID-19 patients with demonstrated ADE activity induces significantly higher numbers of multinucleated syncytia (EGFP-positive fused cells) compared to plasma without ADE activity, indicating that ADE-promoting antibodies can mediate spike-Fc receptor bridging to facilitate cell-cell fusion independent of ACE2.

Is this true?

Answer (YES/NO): YES